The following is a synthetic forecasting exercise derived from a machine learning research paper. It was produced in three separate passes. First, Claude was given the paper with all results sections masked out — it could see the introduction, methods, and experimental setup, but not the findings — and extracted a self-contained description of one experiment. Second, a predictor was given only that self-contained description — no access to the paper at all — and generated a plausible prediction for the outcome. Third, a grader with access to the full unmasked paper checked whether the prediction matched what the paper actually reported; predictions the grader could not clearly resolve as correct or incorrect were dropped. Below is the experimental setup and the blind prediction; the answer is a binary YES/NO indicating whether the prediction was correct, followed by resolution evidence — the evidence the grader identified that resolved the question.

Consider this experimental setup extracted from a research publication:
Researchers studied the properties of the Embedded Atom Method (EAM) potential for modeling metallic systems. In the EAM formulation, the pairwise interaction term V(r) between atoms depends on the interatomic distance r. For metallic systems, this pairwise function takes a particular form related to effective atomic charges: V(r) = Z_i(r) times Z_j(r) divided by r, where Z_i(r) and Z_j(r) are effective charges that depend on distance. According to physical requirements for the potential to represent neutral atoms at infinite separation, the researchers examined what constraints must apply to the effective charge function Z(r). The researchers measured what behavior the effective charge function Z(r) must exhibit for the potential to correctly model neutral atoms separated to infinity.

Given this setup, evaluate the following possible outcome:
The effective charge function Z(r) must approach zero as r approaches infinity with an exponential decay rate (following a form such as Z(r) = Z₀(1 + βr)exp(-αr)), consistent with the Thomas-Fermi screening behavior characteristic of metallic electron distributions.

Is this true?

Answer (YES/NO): NO